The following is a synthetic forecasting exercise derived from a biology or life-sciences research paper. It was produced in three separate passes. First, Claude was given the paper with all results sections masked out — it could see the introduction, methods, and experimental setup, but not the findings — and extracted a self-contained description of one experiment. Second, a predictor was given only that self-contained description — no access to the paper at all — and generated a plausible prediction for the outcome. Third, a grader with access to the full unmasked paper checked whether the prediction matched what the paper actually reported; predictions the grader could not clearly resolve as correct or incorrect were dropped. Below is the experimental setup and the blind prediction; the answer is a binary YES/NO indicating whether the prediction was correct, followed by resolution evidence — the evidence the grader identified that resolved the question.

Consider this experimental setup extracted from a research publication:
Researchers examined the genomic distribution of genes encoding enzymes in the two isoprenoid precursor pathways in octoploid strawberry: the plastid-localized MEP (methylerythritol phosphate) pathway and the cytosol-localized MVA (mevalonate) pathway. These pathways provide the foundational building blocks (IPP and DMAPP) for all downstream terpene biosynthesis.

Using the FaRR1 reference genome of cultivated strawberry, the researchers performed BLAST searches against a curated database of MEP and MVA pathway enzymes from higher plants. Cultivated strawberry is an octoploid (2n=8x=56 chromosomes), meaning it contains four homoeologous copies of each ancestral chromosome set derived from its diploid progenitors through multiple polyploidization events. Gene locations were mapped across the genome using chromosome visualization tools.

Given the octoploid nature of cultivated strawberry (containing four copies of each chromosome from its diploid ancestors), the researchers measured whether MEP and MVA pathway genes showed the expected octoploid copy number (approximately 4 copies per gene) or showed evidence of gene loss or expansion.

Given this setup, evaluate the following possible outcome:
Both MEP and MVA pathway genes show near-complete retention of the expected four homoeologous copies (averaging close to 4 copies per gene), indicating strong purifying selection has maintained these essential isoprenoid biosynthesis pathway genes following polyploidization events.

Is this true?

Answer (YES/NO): NO